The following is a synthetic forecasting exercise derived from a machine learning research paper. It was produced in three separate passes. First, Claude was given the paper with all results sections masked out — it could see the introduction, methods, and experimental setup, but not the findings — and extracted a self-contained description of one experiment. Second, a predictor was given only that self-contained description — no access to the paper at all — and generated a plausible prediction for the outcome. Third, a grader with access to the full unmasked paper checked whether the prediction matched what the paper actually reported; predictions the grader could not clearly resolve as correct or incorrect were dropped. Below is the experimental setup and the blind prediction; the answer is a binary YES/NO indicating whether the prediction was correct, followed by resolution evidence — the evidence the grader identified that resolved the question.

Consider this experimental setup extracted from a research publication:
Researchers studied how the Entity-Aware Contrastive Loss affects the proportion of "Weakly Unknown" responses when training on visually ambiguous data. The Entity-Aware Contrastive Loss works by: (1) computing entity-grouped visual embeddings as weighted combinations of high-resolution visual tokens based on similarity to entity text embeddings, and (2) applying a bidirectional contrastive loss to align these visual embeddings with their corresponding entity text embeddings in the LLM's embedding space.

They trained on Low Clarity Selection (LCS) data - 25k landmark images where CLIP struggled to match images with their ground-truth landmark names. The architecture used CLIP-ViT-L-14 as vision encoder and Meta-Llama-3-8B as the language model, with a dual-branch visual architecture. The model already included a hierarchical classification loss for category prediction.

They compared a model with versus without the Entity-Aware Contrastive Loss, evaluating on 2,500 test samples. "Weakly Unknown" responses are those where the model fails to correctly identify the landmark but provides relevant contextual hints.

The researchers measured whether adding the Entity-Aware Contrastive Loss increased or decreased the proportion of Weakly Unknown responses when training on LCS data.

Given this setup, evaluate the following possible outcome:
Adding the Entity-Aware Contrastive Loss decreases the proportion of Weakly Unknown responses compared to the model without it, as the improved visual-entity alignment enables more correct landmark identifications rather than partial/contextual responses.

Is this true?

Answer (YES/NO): NO